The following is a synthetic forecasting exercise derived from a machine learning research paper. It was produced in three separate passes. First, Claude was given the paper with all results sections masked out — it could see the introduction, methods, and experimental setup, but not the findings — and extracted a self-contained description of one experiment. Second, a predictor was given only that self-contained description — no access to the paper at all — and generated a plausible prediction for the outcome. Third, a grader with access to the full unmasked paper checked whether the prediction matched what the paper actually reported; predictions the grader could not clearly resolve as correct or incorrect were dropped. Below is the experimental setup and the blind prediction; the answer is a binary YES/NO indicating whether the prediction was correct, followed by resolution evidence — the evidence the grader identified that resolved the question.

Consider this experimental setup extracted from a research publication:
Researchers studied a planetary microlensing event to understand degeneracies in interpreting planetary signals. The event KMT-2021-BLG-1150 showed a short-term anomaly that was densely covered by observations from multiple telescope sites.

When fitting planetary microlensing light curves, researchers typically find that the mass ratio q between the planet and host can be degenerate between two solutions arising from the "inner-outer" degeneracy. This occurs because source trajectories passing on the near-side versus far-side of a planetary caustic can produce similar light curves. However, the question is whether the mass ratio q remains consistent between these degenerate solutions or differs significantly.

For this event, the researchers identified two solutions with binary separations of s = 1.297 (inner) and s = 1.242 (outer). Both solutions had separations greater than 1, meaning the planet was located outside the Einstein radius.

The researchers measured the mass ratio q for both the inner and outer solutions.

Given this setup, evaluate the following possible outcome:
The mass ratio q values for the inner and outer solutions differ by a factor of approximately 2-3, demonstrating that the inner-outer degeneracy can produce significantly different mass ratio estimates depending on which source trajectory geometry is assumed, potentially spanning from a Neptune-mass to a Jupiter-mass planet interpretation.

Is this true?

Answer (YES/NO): NO